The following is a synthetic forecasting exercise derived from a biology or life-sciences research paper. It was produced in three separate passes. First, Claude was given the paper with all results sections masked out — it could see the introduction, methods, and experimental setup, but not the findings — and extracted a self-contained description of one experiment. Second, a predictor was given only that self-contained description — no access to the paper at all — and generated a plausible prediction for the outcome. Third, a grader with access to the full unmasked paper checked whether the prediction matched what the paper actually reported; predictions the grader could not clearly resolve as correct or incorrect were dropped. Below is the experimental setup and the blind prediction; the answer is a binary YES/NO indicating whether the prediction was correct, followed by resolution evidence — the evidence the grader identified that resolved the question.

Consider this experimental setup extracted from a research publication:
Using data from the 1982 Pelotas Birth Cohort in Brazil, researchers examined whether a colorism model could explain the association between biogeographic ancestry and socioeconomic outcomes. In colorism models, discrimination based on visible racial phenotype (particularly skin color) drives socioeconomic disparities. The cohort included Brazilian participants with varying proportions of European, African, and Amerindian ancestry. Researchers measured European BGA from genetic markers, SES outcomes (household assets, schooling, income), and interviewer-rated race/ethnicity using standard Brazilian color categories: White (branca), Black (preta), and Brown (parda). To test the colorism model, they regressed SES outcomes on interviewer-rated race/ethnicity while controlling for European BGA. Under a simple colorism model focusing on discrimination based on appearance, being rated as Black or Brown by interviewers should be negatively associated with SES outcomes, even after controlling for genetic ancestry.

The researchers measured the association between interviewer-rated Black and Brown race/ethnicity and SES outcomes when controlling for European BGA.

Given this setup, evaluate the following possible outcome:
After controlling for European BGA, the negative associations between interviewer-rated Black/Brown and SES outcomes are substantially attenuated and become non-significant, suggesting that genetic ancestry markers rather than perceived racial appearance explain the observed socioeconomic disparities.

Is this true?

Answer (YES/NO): NO